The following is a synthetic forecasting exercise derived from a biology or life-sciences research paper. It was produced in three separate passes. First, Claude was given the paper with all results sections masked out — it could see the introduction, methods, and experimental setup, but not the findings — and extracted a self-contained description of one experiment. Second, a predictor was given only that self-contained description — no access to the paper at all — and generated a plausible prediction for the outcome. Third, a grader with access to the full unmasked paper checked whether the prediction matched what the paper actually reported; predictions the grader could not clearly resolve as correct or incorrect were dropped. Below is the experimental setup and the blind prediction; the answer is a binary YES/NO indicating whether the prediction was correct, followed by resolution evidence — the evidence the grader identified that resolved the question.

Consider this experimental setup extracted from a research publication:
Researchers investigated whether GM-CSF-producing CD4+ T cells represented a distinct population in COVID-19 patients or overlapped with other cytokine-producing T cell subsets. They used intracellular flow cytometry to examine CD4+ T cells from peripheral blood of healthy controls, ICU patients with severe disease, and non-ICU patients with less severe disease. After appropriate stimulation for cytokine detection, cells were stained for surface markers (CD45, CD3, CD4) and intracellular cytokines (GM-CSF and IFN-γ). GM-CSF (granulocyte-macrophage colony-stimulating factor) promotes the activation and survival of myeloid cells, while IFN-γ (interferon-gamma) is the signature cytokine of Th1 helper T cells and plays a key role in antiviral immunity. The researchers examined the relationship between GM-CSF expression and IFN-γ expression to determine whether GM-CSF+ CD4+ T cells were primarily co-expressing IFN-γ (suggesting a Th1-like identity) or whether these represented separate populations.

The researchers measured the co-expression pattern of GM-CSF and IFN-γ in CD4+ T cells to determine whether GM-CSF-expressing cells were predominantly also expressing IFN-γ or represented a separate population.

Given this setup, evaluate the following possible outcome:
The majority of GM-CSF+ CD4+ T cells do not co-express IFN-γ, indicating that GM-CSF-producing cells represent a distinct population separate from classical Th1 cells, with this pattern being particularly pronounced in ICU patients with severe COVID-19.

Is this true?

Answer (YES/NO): NO